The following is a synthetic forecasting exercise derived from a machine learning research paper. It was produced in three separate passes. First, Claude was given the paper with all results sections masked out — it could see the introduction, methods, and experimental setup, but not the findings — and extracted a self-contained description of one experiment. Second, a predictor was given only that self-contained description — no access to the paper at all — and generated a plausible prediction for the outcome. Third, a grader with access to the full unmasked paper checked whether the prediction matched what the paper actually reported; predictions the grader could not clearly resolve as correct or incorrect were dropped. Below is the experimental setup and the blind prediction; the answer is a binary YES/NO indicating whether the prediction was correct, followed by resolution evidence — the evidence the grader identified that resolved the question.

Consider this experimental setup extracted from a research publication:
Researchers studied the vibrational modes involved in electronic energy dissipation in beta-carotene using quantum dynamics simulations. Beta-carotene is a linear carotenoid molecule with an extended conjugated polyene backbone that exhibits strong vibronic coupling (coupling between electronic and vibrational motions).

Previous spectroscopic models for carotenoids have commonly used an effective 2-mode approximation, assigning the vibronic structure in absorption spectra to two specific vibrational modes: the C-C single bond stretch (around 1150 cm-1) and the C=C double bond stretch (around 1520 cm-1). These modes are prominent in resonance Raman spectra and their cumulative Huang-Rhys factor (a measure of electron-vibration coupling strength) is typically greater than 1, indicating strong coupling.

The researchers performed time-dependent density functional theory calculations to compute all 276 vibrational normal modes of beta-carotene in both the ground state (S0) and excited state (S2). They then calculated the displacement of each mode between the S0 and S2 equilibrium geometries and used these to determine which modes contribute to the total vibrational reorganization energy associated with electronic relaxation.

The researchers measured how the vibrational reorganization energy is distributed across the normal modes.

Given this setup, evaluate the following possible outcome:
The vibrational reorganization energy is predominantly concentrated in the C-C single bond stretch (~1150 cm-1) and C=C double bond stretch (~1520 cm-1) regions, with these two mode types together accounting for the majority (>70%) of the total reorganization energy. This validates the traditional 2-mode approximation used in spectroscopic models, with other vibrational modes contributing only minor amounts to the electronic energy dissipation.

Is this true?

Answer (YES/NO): NO